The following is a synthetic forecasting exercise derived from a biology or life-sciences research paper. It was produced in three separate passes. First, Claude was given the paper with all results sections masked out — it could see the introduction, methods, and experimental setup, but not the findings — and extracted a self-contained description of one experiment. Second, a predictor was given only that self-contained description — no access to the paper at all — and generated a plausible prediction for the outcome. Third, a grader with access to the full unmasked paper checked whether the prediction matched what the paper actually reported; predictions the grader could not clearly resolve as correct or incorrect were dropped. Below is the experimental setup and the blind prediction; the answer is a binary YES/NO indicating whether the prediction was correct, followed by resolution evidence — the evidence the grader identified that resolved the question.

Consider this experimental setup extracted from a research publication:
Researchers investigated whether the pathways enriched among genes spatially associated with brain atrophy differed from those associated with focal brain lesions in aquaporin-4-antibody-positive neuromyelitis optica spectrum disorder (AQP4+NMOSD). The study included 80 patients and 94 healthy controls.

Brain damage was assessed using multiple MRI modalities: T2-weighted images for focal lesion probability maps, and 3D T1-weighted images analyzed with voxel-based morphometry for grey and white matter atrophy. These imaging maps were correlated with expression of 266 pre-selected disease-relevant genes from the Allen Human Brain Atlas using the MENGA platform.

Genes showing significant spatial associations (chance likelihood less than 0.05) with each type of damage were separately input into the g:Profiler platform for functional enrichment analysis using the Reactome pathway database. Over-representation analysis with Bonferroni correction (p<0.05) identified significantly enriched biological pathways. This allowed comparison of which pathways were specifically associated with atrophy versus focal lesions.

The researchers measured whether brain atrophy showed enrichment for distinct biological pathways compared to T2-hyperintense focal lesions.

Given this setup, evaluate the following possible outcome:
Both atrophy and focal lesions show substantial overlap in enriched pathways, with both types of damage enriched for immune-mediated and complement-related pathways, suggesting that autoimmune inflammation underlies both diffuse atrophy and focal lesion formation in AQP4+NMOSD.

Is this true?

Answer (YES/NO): NO